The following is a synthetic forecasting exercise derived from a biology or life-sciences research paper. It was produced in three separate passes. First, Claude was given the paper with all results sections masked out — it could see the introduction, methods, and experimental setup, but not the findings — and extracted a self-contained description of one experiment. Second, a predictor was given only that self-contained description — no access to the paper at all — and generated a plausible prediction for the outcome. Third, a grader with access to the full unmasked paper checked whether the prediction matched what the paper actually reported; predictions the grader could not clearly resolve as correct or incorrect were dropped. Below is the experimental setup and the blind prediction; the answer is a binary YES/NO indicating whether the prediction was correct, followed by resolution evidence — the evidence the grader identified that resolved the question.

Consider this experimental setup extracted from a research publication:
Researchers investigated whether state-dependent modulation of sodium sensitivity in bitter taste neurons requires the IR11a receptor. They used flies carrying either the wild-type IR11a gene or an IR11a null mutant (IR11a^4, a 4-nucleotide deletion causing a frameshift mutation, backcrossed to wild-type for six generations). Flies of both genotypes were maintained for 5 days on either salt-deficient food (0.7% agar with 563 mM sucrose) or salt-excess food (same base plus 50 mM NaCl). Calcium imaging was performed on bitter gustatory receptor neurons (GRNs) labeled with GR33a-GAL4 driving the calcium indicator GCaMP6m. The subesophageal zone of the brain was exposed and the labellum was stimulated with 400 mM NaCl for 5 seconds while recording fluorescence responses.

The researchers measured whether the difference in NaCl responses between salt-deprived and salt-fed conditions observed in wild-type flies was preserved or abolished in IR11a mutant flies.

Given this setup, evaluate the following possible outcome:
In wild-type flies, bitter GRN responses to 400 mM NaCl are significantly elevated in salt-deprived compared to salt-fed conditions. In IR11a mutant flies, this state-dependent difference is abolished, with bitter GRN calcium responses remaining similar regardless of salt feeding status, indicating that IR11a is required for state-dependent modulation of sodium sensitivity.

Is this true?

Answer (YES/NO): NO